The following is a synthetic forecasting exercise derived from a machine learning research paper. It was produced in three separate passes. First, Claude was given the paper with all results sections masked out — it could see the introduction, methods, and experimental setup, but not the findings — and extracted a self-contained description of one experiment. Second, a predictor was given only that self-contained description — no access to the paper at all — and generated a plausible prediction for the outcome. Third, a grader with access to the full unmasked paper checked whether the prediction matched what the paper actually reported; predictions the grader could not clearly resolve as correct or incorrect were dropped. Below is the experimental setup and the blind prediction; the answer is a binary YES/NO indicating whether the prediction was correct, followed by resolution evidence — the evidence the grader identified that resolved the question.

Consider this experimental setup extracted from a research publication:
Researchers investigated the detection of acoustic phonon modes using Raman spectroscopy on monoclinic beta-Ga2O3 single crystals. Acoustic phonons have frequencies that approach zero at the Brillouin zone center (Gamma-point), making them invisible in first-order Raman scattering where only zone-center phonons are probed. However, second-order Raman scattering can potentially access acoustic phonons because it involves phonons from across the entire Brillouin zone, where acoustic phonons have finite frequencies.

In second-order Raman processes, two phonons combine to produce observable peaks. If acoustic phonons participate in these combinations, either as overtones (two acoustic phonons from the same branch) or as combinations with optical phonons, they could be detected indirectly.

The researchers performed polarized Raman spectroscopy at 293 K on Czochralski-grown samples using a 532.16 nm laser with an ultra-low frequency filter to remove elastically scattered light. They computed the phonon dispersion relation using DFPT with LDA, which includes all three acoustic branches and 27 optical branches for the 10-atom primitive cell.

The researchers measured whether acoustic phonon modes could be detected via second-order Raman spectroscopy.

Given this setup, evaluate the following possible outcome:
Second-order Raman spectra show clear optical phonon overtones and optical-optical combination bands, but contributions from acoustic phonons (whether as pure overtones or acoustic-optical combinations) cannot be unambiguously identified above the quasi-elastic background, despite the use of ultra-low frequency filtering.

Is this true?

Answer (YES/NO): NO